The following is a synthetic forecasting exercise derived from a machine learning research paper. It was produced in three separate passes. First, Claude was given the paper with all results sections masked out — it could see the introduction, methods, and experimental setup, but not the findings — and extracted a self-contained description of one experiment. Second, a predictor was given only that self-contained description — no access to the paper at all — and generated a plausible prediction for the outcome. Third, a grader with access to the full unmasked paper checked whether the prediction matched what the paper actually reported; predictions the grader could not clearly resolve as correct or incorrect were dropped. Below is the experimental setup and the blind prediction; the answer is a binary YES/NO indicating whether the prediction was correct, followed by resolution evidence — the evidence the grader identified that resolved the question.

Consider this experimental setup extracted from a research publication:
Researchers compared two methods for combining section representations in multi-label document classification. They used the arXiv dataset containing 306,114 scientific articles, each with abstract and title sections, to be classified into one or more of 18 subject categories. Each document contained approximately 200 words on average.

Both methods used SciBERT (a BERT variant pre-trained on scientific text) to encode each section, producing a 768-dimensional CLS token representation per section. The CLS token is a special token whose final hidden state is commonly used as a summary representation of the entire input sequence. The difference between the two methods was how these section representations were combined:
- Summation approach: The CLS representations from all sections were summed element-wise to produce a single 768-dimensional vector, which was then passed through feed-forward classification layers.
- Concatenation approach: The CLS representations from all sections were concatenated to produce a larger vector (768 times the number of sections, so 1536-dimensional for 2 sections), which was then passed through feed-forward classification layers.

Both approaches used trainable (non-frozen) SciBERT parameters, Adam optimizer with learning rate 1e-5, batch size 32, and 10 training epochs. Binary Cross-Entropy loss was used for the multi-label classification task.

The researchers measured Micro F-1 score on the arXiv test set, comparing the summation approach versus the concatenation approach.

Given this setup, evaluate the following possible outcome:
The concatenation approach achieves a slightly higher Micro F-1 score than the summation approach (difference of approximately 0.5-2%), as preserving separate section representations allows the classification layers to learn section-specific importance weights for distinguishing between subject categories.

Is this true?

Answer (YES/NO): NO